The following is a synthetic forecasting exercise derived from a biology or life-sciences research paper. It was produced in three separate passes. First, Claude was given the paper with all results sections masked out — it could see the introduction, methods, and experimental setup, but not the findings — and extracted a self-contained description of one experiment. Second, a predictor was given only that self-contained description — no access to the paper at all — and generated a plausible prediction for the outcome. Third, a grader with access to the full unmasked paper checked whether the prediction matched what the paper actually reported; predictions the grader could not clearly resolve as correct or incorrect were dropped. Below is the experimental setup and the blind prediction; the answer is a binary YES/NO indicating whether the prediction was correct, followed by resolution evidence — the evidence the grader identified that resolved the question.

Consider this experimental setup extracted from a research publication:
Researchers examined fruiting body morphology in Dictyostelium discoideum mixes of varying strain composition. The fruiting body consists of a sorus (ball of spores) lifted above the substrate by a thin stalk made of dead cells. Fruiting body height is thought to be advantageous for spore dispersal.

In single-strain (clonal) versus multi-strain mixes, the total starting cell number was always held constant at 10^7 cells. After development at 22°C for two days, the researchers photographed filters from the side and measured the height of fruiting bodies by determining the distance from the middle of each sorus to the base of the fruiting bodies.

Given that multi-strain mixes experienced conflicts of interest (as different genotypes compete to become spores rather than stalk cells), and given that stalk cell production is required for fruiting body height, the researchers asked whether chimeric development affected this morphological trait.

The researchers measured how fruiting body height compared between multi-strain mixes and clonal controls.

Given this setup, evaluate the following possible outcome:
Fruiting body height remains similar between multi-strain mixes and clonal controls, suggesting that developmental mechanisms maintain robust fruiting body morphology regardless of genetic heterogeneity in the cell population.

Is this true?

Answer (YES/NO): NO